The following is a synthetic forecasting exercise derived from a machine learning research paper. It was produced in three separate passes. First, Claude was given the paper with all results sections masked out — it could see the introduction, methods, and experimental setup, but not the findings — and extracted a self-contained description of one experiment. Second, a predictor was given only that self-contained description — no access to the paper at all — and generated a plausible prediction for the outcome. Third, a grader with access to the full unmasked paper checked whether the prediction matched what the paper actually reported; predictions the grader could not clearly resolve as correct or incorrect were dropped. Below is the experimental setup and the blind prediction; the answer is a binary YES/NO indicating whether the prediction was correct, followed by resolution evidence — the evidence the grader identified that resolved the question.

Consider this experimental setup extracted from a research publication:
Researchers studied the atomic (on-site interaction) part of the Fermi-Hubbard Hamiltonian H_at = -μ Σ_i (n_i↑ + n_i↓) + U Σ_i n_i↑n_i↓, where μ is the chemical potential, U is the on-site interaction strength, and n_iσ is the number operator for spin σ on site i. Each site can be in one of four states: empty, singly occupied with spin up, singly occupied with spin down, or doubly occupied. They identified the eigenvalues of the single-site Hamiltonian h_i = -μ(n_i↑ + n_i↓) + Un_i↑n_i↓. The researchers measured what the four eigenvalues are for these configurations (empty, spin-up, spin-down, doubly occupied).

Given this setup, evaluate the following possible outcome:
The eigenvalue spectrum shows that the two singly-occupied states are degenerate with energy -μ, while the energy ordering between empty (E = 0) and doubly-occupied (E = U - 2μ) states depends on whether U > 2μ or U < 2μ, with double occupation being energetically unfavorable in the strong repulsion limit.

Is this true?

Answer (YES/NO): NO